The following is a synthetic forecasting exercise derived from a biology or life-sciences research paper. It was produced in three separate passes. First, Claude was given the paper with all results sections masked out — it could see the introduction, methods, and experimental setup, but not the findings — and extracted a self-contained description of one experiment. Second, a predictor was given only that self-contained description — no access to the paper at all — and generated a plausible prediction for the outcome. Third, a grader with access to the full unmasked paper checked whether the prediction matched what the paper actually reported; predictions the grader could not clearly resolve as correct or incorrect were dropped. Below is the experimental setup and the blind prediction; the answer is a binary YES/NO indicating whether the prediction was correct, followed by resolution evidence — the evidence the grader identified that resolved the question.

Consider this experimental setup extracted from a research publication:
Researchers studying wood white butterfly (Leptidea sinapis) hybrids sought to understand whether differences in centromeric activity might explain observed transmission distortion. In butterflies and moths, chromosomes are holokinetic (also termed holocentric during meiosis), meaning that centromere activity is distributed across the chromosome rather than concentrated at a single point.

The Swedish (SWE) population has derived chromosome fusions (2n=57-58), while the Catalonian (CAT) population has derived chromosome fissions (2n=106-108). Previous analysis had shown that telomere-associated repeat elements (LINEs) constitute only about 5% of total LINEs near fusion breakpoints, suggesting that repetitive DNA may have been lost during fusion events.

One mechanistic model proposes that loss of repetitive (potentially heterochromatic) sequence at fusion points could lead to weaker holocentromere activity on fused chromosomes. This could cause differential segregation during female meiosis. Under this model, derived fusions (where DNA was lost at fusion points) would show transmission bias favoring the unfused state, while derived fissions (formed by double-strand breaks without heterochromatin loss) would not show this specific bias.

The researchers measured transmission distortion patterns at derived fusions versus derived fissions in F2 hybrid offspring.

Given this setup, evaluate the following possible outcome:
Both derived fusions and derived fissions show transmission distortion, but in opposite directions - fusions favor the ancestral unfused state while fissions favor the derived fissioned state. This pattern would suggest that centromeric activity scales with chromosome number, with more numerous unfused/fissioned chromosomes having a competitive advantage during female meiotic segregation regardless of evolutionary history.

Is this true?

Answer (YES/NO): NO